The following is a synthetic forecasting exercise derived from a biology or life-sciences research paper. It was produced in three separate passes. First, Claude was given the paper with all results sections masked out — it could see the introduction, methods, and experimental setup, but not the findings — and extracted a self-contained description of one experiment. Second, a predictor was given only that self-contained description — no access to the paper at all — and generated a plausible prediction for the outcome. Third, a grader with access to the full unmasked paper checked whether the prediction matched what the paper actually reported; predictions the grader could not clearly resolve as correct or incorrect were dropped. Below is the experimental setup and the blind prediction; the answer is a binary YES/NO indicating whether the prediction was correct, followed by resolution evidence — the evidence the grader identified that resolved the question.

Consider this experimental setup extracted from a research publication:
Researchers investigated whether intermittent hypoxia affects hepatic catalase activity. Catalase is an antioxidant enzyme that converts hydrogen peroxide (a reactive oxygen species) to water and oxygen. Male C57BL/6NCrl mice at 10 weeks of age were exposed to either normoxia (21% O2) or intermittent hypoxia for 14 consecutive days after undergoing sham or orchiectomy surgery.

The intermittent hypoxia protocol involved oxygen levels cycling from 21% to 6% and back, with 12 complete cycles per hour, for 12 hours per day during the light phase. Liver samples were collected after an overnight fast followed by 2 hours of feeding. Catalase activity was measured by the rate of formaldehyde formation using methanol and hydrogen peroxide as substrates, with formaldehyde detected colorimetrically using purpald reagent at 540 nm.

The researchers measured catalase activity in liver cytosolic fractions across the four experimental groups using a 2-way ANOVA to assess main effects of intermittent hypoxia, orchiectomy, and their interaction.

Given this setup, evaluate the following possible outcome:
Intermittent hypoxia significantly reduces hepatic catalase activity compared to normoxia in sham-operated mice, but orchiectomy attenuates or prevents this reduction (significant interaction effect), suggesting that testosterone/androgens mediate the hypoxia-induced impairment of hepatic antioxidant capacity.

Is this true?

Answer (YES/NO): NO